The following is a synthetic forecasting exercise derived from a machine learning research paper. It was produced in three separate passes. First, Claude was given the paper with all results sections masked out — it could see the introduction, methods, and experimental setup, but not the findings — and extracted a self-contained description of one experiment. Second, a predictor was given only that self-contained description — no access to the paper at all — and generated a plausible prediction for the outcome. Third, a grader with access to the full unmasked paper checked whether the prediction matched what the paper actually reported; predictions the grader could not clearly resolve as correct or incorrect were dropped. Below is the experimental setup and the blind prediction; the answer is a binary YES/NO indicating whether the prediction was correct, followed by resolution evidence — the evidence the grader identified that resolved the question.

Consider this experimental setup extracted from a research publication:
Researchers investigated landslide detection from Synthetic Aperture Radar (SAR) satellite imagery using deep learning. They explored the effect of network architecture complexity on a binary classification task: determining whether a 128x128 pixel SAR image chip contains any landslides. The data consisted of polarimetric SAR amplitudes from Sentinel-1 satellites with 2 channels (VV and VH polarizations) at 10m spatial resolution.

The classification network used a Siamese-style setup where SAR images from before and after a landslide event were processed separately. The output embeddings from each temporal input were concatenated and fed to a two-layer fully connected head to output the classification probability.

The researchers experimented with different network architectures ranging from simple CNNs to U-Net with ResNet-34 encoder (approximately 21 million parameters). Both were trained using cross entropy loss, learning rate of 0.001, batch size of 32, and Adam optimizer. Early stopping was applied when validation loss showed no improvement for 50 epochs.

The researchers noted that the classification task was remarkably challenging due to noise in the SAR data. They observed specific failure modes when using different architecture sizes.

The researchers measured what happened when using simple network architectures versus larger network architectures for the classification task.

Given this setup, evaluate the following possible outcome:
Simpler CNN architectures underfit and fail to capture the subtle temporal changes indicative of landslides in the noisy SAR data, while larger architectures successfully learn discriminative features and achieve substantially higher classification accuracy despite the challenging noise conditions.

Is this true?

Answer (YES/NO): NO